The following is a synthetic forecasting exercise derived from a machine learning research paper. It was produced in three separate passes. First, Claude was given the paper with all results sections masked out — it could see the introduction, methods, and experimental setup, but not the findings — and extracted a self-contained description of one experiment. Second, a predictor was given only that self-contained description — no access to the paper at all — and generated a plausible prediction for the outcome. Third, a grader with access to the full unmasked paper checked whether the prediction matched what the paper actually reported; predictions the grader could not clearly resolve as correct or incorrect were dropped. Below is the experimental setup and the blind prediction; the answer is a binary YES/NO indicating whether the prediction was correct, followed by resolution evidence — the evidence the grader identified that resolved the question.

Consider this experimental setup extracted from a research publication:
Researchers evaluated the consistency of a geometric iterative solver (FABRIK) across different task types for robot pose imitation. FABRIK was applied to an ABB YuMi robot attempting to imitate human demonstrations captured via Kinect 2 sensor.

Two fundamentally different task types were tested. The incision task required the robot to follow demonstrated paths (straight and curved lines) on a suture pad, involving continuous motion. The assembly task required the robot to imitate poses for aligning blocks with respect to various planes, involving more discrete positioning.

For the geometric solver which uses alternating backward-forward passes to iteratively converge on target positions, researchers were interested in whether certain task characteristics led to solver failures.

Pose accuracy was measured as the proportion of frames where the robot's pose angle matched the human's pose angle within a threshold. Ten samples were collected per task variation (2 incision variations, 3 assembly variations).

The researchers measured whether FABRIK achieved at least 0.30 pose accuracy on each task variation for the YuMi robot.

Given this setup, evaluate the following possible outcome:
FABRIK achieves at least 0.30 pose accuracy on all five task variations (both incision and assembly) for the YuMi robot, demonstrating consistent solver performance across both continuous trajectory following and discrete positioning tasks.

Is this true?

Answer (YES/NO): NO